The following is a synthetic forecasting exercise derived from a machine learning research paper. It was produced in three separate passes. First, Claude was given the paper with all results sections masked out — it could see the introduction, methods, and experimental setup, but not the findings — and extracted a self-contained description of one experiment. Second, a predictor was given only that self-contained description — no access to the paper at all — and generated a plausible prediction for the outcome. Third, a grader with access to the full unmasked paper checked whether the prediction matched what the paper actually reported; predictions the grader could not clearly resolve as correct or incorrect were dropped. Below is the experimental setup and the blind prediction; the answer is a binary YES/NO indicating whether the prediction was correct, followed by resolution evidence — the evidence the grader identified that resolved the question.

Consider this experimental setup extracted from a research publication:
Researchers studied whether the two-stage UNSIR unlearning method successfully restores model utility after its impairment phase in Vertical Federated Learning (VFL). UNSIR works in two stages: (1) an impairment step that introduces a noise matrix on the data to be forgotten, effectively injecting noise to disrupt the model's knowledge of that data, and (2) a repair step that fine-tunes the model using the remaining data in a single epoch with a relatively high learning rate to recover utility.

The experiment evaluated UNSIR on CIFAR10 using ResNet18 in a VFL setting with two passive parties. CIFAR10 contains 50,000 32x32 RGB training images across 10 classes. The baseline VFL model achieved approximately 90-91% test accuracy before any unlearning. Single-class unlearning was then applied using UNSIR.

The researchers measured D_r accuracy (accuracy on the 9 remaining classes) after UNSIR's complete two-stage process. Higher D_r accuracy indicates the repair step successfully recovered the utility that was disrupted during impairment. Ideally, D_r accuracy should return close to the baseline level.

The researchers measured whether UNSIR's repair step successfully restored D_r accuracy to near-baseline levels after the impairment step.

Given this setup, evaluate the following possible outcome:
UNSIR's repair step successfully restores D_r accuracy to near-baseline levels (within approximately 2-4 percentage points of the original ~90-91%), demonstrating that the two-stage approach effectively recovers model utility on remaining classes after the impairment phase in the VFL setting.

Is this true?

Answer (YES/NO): NO